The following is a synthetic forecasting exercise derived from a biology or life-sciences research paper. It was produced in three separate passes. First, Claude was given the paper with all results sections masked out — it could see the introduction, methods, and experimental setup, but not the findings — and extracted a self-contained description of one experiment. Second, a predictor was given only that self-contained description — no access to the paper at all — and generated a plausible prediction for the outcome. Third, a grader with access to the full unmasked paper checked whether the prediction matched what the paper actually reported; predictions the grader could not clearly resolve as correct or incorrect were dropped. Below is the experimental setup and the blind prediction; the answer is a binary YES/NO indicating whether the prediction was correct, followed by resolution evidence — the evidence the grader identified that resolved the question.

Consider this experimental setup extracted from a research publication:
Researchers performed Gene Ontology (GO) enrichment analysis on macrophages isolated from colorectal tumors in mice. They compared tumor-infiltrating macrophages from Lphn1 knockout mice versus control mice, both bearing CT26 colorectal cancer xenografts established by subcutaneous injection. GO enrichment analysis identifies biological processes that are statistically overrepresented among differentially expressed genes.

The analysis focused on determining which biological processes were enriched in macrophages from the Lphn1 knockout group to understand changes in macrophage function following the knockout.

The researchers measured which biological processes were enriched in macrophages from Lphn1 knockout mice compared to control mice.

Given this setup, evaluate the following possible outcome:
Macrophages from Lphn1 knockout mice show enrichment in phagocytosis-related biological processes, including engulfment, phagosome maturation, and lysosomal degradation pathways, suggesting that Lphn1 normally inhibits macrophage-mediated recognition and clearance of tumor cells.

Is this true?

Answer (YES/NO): NO